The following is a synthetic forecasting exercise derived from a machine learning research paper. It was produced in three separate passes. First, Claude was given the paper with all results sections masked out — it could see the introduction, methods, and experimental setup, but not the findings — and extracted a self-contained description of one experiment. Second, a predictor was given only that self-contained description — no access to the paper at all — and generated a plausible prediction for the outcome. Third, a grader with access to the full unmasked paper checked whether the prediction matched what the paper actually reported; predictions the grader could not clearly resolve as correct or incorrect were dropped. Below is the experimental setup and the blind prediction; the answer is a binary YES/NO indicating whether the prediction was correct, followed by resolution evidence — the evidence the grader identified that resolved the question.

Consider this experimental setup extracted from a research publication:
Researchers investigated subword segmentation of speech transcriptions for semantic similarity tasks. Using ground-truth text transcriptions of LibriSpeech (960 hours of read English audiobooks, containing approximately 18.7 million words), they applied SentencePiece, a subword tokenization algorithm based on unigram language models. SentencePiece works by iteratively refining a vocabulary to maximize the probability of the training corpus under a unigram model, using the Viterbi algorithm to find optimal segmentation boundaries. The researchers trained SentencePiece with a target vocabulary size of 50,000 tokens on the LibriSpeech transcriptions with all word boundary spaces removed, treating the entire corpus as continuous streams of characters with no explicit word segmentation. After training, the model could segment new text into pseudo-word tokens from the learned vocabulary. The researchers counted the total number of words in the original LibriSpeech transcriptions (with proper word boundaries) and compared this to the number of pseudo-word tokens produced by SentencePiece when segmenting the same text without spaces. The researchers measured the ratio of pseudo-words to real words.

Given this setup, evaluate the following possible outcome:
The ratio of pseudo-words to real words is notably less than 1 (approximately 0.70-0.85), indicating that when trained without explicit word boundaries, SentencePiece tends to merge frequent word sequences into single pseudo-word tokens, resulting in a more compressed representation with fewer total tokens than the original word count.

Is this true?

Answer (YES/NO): NO